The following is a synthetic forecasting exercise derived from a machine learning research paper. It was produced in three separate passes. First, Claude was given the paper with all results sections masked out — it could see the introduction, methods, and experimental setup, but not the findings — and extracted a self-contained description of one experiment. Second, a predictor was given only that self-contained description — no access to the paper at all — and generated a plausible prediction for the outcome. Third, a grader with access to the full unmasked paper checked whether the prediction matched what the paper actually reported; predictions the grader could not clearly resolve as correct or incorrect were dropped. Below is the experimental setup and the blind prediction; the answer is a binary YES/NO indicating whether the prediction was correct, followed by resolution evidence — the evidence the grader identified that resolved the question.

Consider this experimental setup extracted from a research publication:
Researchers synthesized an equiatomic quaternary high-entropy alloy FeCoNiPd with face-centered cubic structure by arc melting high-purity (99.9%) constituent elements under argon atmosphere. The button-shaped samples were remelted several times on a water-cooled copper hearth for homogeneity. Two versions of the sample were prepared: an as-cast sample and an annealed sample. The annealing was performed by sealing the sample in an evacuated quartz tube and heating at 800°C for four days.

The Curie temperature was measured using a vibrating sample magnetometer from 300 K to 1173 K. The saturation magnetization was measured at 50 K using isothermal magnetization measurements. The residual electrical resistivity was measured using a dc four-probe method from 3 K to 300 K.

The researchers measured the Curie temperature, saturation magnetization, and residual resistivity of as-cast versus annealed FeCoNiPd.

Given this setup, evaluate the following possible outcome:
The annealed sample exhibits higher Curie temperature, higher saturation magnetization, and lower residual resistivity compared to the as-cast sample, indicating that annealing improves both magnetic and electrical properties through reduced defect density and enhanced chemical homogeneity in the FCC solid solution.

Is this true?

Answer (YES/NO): NO